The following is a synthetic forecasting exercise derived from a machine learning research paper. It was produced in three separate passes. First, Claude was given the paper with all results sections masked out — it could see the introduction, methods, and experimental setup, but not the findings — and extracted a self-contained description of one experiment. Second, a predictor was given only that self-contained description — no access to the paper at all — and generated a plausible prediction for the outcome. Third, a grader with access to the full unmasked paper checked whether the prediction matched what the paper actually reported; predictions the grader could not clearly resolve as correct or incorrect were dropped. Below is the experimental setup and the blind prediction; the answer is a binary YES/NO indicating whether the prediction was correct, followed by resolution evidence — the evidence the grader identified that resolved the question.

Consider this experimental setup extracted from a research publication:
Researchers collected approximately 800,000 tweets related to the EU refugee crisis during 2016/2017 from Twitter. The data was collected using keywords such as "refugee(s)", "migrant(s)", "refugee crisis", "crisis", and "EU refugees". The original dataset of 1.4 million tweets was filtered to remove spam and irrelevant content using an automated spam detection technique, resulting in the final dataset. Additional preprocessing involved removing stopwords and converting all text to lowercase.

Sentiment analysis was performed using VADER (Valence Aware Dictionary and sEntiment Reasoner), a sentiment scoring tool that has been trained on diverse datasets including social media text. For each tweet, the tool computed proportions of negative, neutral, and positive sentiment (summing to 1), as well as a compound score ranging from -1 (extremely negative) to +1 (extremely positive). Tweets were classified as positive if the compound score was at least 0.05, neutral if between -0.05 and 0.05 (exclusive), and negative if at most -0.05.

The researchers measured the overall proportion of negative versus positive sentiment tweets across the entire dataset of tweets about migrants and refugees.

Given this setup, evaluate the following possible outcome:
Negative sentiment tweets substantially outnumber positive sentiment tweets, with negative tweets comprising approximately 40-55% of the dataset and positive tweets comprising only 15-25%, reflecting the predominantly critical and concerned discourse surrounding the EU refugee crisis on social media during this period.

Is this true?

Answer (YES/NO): NO